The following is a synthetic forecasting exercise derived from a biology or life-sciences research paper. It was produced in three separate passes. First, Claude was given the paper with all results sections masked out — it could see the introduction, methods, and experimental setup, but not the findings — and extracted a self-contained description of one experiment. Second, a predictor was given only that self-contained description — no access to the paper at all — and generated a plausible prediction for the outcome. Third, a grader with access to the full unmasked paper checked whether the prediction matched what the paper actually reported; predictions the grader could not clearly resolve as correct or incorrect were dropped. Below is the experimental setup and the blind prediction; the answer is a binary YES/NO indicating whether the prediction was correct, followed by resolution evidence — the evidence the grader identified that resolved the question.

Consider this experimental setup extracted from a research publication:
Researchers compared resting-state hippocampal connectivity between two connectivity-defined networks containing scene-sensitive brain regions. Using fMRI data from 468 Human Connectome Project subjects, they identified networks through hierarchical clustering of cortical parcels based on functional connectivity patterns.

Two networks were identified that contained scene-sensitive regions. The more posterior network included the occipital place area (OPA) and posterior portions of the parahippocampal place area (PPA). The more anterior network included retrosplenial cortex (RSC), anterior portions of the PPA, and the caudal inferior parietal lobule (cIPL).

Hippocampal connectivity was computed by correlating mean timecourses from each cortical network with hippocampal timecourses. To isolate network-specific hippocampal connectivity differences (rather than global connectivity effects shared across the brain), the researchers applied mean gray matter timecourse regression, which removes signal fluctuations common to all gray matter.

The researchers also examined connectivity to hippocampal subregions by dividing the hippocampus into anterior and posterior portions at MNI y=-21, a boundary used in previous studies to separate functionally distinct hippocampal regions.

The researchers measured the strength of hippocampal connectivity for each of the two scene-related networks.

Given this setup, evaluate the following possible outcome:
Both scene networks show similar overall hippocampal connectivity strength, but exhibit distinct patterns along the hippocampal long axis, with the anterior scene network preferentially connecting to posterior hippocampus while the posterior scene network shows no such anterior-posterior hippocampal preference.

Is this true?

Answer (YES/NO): NO